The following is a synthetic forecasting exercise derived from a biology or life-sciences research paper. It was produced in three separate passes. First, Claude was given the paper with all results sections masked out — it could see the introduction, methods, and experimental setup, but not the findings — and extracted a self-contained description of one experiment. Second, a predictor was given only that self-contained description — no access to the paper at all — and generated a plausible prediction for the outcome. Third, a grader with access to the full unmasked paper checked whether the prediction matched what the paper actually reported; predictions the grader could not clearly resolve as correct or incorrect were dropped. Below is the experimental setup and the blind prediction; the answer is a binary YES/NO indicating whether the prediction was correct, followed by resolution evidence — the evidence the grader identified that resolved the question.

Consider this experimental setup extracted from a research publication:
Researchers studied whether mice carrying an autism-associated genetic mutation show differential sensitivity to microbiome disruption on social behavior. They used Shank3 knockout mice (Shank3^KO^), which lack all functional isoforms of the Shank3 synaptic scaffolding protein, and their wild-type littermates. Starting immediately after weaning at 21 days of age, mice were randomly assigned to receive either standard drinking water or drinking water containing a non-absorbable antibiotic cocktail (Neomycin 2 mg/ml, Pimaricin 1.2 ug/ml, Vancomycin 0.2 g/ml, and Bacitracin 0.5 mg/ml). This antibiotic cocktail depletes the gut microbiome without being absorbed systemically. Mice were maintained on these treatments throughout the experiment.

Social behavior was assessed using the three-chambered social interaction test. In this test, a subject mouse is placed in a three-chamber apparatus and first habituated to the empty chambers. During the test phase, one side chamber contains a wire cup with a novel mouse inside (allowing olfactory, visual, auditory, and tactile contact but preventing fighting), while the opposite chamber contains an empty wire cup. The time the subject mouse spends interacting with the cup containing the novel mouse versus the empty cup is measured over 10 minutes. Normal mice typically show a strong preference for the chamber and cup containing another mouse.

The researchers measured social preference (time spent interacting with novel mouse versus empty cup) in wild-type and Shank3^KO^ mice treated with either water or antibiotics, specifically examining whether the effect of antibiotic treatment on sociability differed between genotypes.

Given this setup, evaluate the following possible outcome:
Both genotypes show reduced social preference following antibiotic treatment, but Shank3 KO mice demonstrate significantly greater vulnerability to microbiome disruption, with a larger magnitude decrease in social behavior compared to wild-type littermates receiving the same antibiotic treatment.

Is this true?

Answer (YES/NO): NO